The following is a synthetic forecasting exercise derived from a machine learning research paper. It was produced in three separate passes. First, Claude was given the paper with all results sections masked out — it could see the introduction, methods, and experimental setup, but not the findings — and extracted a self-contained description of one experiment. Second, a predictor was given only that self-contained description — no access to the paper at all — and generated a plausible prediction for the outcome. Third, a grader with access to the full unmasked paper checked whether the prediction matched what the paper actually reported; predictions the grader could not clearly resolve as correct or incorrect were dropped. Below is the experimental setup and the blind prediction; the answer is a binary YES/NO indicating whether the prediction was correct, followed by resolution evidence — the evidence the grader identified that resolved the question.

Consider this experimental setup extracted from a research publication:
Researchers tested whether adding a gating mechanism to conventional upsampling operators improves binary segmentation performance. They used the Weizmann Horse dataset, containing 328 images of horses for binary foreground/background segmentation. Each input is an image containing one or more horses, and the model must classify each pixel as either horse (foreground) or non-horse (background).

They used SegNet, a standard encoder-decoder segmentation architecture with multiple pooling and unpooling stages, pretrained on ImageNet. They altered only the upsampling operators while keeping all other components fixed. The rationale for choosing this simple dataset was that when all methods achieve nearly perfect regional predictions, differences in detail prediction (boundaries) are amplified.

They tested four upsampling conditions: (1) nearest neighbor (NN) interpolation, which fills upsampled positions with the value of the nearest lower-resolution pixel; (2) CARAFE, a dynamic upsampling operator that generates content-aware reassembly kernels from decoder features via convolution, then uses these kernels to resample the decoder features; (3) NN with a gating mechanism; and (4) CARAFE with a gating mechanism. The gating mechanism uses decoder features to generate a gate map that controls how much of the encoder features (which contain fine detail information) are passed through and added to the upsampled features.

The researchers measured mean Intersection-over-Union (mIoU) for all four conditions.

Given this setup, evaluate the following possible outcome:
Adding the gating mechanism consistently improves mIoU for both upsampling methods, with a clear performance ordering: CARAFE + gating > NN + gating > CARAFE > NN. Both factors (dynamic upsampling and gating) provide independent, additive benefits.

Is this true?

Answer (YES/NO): NO